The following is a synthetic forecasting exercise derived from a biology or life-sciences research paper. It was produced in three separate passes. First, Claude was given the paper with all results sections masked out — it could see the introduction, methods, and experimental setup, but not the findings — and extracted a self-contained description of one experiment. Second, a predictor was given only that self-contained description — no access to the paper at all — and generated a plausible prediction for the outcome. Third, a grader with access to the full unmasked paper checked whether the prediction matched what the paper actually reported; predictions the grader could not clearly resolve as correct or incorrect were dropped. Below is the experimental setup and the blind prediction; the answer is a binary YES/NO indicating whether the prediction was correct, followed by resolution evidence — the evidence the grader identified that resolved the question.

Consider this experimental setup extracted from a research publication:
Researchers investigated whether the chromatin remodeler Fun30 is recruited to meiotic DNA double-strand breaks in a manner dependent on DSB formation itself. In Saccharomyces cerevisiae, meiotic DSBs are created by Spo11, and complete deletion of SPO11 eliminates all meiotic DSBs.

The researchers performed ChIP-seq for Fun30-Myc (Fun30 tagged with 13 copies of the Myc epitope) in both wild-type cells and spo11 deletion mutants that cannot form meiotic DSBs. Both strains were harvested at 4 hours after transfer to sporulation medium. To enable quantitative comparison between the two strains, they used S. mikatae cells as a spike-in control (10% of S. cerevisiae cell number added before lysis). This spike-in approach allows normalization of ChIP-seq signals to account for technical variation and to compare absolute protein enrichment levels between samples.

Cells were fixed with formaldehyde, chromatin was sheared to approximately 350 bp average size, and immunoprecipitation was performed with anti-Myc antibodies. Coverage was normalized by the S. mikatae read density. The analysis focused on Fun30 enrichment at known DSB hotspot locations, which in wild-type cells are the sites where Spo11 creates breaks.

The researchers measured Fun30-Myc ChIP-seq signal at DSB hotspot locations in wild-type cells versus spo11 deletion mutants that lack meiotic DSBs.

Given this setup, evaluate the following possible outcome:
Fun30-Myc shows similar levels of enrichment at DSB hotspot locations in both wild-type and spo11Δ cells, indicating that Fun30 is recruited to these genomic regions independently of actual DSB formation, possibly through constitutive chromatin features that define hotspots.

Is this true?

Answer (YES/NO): NO